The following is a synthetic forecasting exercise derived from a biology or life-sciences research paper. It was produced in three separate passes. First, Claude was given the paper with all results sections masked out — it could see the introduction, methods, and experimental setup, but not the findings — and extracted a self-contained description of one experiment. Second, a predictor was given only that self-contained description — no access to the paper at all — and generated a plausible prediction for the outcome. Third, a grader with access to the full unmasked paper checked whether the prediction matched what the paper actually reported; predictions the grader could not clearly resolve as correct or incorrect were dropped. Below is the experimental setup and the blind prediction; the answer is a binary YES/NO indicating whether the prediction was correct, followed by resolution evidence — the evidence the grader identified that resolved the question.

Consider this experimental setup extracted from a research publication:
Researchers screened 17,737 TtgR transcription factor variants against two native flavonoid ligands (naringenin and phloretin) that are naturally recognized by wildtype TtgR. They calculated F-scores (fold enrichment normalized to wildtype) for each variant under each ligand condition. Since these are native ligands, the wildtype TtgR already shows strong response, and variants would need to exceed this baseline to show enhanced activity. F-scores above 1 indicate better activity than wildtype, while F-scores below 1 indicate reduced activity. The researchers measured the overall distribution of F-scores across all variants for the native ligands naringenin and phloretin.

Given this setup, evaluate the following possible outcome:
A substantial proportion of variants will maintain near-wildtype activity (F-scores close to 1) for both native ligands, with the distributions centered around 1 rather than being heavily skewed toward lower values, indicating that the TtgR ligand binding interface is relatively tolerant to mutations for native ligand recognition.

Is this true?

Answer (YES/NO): YES